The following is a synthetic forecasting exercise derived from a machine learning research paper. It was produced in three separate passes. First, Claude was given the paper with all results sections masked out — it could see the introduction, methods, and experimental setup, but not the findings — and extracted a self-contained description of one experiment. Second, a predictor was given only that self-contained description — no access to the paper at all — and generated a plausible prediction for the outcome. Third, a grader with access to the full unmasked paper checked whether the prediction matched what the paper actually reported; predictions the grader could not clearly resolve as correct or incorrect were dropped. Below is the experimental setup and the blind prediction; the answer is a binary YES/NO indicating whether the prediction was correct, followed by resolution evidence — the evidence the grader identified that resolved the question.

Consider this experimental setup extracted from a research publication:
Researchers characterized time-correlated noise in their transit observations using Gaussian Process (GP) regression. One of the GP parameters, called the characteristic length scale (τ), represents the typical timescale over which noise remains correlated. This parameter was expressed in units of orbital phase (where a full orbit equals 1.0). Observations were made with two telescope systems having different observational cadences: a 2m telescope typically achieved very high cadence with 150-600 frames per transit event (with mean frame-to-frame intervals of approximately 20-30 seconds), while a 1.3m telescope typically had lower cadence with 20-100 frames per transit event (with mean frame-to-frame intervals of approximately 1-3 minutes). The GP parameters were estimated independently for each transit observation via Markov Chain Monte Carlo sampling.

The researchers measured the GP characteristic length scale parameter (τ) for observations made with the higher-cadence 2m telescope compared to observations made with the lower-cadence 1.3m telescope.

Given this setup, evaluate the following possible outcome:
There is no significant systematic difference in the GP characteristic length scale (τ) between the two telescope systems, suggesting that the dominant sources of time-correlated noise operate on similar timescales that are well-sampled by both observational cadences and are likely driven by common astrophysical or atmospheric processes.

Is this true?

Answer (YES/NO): NO